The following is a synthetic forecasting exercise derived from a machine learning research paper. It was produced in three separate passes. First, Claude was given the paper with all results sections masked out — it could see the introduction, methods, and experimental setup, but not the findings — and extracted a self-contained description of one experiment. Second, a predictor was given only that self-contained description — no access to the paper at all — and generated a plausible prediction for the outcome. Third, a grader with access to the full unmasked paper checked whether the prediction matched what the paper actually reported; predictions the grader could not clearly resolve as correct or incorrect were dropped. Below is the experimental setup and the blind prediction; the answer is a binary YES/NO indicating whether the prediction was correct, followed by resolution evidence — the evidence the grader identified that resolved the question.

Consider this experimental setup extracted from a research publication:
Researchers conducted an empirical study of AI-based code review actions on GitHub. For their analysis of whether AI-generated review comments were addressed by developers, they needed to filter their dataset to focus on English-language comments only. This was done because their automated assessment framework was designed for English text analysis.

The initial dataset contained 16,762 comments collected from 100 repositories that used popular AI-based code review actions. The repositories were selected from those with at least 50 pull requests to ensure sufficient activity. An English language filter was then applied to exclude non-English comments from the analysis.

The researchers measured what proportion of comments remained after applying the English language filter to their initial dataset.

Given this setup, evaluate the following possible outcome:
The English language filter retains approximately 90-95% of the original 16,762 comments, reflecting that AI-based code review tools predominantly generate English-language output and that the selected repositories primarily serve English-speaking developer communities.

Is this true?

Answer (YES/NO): NO